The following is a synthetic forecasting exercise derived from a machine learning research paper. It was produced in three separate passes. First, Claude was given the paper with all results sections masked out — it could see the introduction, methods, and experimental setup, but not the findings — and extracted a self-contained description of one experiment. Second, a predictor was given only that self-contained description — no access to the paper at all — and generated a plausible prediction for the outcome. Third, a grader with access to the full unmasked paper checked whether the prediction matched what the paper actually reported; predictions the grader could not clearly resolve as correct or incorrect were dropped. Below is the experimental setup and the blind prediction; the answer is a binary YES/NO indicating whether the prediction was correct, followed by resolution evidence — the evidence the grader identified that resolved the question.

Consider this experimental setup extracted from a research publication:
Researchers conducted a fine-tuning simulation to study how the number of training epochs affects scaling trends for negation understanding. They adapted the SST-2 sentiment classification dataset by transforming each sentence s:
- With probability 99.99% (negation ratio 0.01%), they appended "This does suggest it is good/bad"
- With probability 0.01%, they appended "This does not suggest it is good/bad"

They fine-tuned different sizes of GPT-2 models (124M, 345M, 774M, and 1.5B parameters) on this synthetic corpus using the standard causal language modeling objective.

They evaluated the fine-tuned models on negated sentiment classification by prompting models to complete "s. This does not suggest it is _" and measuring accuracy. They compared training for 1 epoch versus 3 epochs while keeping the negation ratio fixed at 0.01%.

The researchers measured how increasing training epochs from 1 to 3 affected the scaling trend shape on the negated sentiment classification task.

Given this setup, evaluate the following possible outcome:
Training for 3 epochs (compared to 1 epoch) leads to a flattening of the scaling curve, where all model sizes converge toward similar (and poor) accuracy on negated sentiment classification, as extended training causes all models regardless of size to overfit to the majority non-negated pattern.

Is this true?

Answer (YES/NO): NO